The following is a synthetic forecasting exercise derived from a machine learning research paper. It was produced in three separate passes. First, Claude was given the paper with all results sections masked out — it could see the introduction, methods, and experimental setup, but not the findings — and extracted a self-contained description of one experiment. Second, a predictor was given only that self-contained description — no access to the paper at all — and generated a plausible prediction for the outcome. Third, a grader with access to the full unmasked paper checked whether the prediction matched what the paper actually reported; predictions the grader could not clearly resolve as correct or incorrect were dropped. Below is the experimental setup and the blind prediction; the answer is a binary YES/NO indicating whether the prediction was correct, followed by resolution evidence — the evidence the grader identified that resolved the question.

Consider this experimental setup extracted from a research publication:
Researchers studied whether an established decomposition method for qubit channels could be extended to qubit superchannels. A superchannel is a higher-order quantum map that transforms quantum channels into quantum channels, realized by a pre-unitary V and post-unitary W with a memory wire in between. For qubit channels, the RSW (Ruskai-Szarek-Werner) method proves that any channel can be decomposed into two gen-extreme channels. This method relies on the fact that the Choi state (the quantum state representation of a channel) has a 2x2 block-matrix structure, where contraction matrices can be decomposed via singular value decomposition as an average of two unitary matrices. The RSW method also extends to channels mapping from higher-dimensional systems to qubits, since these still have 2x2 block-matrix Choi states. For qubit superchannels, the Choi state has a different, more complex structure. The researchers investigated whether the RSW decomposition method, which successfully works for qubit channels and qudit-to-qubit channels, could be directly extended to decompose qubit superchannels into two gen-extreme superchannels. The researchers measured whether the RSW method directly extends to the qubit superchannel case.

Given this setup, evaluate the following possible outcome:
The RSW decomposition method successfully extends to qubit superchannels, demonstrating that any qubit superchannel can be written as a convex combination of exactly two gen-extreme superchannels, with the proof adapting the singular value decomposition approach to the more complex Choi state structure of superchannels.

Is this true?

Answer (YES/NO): NO